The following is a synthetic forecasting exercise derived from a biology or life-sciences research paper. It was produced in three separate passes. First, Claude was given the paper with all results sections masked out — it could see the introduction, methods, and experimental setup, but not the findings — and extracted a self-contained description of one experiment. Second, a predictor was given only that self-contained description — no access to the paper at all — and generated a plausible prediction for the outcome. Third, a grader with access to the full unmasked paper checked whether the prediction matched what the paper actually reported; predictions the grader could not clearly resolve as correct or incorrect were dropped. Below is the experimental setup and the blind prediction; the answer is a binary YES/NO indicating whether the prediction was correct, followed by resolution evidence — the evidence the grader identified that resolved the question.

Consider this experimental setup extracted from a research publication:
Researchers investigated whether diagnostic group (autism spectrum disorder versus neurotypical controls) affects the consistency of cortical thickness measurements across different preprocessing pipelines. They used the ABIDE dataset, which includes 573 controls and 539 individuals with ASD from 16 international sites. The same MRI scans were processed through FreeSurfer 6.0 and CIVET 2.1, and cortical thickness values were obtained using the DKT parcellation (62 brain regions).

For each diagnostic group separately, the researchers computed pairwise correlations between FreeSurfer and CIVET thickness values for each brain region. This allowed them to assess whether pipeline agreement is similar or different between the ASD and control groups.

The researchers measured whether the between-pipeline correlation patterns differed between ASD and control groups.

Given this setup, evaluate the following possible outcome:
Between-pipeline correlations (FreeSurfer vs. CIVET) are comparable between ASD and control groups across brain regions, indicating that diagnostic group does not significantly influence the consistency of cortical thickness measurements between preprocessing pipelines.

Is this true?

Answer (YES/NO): YES